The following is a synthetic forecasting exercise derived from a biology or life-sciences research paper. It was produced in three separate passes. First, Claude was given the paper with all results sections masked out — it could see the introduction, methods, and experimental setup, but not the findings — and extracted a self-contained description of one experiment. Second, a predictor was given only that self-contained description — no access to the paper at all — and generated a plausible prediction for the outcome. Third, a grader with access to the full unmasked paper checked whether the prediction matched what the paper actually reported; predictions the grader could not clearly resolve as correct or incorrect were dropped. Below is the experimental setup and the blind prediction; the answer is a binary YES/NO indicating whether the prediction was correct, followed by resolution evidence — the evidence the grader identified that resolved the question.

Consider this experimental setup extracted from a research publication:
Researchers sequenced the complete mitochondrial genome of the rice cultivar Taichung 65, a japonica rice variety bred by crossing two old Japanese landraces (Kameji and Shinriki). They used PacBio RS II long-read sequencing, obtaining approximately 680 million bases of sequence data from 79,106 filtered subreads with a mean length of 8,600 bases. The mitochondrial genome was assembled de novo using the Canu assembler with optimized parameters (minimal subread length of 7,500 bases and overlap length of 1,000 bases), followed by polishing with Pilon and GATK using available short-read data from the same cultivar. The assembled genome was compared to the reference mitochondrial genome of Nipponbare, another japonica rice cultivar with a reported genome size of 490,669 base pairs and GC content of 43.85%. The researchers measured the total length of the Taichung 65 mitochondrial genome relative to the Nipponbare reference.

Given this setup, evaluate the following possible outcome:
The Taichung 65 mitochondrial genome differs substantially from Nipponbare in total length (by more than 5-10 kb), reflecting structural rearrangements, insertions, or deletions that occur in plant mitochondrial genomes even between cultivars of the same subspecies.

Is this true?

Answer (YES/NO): YES